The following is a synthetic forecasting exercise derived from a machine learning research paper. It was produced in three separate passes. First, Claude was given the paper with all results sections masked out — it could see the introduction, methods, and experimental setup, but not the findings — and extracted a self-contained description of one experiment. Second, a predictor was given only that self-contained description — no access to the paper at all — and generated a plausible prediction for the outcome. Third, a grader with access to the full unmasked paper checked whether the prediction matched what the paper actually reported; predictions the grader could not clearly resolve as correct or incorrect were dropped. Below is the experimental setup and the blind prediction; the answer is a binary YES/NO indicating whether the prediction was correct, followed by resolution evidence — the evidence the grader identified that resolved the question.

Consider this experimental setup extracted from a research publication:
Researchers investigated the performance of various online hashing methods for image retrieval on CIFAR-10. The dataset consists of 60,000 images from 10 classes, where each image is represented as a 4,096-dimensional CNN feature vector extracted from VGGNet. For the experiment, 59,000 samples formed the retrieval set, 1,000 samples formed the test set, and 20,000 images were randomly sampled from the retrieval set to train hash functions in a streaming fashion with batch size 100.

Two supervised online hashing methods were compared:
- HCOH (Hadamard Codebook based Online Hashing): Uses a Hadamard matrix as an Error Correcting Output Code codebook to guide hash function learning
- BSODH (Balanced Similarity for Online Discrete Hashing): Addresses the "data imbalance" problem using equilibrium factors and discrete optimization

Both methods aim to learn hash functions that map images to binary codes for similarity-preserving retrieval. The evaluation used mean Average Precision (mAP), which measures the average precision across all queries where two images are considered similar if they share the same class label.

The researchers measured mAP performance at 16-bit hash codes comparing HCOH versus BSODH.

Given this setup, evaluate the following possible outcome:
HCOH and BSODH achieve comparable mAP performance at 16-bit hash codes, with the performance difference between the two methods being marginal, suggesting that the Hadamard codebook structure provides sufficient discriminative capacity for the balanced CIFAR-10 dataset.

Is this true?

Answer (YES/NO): NO